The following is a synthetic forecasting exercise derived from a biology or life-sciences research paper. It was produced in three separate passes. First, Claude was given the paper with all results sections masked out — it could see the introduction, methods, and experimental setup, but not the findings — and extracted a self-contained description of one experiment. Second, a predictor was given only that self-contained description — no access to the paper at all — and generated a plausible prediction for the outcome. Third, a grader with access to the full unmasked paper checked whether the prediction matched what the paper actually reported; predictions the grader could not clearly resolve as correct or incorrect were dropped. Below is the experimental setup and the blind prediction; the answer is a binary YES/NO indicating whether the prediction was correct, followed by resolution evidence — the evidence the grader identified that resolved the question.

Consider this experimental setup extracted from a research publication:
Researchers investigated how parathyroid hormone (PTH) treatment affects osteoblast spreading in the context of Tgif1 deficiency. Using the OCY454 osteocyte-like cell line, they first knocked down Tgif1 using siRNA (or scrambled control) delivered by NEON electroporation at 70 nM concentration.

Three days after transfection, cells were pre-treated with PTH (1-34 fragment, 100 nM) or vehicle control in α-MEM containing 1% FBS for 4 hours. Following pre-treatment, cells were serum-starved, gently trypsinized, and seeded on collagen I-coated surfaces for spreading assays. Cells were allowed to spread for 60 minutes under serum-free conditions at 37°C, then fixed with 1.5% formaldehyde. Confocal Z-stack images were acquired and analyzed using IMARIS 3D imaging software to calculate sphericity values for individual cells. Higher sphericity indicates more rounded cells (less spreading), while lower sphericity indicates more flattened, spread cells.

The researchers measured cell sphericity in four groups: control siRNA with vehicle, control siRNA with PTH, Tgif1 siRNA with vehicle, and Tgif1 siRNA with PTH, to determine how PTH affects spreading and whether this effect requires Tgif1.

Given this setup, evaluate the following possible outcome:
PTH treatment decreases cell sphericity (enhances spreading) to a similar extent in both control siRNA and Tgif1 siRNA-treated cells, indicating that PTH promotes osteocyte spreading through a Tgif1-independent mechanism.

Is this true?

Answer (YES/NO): NO